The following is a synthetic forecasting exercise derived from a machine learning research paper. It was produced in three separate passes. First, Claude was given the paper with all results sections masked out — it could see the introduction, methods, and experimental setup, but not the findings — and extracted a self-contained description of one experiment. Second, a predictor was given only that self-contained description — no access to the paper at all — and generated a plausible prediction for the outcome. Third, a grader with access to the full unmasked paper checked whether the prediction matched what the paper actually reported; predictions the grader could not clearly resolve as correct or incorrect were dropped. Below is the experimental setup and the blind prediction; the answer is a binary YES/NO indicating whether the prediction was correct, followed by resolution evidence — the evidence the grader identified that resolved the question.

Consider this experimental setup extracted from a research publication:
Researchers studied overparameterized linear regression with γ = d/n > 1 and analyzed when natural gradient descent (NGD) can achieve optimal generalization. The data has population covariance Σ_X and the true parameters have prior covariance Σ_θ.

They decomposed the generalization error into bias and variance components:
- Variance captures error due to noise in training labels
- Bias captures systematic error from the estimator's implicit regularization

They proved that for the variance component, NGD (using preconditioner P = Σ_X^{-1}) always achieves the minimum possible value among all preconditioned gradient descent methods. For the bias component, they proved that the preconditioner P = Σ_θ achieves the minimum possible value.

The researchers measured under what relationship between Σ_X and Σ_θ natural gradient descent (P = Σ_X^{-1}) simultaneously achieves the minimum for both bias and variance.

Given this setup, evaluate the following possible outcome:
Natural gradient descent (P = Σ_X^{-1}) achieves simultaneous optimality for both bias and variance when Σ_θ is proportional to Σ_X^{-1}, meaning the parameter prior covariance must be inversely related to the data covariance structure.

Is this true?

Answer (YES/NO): NO